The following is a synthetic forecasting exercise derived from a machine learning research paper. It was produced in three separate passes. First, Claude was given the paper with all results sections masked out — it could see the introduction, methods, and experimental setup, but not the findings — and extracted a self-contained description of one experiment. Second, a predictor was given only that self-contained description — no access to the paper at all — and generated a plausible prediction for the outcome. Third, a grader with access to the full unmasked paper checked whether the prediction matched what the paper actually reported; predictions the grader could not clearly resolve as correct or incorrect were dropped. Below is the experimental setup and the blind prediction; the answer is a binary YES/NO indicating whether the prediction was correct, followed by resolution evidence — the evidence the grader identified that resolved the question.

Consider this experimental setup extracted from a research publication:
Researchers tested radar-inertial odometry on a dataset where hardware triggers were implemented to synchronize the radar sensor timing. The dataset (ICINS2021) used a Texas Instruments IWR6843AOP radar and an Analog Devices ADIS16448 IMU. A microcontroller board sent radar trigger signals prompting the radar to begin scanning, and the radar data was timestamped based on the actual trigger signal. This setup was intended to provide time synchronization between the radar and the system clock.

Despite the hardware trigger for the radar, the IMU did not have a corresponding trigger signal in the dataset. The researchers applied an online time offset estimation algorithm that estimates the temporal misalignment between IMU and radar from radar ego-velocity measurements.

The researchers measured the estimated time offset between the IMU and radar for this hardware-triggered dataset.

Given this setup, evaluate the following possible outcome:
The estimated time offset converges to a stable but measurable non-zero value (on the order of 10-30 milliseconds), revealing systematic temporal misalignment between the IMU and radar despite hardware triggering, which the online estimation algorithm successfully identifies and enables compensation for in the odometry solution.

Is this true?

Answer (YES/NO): YES